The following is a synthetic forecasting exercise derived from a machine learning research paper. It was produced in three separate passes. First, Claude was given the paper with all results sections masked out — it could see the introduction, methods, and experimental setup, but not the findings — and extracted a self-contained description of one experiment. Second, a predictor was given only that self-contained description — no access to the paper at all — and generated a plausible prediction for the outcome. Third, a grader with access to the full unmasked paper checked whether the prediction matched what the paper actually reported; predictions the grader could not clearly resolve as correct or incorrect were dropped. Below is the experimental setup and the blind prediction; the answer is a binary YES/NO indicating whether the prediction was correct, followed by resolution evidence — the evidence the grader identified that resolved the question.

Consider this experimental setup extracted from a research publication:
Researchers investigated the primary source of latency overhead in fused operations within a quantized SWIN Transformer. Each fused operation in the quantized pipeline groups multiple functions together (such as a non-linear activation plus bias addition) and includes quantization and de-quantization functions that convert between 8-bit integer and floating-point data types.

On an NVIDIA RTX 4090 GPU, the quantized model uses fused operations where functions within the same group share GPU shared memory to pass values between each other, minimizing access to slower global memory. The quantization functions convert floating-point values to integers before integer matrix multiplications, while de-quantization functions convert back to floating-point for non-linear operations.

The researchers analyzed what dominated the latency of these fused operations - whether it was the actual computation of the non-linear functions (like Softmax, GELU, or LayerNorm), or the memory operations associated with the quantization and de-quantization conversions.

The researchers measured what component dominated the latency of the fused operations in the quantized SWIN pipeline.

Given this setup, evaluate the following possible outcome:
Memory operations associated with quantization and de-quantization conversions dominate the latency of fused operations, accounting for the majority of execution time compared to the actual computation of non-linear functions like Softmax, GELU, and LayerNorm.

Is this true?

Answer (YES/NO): YES